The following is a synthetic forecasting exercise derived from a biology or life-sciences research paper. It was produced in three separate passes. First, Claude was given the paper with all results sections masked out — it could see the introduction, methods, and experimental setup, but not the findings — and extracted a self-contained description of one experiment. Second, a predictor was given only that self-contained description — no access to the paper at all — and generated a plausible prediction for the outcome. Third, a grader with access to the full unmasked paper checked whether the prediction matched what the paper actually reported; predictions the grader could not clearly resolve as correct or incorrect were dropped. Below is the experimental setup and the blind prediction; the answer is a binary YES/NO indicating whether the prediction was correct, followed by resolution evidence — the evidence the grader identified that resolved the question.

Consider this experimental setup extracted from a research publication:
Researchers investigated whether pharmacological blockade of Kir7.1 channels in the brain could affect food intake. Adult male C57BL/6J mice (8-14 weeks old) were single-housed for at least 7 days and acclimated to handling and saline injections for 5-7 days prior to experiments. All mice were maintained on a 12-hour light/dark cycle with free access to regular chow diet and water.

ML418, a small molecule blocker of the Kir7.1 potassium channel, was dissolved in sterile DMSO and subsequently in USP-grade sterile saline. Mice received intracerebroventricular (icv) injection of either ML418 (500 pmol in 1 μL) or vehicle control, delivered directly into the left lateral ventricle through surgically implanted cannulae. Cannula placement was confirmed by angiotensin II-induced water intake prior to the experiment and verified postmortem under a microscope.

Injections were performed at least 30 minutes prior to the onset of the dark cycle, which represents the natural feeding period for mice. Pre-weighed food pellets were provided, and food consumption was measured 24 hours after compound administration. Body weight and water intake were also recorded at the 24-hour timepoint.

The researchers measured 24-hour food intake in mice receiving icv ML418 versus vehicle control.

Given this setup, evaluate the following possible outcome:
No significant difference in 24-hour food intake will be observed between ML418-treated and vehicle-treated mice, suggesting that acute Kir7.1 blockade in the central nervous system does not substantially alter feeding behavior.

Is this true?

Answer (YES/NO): NO